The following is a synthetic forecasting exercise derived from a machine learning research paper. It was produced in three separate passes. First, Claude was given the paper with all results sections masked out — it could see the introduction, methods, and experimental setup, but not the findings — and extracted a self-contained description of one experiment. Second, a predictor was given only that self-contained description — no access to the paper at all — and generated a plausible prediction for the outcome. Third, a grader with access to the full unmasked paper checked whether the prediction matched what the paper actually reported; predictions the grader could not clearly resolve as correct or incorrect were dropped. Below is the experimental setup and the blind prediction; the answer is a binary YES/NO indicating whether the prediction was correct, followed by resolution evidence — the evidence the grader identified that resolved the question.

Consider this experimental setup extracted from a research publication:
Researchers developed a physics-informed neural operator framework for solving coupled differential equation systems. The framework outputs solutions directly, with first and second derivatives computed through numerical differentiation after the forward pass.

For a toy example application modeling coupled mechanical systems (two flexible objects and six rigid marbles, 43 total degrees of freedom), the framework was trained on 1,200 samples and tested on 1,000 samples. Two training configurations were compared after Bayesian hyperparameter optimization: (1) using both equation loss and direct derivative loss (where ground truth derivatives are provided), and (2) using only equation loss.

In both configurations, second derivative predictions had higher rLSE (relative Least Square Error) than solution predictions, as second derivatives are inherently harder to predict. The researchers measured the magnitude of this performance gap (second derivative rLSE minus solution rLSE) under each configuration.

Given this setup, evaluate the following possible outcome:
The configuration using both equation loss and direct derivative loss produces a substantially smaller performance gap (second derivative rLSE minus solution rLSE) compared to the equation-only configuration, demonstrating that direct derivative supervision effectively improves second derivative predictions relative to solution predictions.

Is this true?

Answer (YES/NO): YES